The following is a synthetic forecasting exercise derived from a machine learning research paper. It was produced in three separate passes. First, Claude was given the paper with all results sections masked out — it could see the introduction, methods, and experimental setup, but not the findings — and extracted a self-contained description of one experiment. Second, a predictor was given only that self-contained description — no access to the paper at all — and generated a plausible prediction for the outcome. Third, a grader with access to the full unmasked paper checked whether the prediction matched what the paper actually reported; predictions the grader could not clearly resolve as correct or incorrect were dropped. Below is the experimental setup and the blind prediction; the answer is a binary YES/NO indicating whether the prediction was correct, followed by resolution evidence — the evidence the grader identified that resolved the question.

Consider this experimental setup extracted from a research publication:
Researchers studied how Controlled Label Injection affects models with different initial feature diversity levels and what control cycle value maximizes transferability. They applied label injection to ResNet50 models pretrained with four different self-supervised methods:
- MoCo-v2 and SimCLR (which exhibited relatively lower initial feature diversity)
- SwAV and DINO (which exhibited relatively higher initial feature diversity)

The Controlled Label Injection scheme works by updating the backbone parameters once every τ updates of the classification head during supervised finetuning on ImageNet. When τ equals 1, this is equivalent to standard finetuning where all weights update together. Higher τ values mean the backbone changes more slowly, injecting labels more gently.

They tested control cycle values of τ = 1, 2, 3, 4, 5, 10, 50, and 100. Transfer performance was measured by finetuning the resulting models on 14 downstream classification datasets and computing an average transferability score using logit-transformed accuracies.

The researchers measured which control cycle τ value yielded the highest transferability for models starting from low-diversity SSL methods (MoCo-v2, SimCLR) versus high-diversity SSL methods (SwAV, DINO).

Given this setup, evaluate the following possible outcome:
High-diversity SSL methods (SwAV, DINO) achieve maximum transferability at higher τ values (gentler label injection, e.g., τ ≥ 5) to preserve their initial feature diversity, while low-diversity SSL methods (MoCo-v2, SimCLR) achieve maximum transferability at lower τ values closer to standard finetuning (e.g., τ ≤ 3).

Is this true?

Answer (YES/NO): NO